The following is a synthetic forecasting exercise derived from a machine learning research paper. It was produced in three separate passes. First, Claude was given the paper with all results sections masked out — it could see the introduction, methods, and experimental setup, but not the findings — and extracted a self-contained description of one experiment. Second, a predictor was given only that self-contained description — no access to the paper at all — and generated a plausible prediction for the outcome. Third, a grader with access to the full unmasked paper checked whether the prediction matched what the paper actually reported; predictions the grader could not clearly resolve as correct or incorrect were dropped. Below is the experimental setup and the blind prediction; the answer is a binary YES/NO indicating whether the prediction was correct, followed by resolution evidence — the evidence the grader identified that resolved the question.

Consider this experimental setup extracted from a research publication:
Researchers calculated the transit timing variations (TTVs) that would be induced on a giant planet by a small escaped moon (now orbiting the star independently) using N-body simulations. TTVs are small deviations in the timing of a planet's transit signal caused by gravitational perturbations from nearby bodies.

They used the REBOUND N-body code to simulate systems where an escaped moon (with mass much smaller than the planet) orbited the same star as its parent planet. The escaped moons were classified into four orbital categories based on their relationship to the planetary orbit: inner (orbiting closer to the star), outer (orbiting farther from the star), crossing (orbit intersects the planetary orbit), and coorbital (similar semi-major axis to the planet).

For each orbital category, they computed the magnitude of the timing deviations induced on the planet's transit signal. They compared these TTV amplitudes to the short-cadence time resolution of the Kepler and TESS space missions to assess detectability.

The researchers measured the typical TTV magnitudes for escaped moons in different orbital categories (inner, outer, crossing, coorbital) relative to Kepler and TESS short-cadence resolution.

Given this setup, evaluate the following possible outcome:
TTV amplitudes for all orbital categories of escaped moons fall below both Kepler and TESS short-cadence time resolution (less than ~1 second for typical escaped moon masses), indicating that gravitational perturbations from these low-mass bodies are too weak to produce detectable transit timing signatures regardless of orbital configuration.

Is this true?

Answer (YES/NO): NO